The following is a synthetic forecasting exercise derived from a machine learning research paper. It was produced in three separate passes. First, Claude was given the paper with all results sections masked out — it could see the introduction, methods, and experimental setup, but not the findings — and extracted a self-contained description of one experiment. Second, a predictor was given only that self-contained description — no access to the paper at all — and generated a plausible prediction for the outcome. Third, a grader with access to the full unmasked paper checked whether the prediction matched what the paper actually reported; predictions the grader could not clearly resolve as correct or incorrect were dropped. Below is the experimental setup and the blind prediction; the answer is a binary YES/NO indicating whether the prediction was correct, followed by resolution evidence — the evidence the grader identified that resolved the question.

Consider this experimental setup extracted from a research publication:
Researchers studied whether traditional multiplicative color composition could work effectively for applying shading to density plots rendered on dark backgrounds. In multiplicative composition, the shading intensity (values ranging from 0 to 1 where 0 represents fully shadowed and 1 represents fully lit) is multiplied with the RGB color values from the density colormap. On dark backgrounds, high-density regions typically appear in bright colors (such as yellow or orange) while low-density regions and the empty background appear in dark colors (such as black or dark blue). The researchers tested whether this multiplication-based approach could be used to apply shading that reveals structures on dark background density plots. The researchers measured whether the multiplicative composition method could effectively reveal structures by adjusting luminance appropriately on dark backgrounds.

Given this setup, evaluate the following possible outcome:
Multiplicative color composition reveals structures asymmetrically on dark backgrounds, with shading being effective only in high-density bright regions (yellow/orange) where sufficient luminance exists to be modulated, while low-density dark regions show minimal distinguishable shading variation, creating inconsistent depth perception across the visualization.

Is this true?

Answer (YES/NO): NO